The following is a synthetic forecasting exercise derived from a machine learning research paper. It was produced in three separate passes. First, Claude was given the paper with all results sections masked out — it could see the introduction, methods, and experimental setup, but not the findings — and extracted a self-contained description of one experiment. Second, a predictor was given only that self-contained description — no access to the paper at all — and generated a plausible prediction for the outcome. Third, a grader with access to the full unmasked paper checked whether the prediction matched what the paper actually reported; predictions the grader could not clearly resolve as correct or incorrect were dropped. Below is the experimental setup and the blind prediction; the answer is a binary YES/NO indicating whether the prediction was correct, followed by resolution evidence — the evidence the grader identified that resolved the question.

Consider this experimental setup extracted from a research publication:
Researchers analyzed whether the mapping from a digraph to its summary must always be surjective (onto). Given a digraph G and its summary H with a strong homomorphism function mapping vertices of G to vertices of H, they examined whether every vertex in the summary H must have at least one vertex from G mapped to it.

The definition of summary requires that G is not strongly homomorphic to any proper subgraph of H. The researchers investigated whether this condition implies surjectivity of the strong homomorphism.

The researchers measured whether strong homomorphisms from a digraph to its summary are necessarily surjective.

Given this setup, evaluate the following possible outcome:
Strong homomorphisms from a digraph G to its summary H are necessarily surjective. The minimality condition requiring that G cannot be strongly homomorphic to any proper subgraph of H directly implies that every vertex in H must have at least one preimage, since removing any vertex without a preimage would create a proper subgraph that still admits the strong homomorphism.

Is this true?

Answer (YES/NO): YES